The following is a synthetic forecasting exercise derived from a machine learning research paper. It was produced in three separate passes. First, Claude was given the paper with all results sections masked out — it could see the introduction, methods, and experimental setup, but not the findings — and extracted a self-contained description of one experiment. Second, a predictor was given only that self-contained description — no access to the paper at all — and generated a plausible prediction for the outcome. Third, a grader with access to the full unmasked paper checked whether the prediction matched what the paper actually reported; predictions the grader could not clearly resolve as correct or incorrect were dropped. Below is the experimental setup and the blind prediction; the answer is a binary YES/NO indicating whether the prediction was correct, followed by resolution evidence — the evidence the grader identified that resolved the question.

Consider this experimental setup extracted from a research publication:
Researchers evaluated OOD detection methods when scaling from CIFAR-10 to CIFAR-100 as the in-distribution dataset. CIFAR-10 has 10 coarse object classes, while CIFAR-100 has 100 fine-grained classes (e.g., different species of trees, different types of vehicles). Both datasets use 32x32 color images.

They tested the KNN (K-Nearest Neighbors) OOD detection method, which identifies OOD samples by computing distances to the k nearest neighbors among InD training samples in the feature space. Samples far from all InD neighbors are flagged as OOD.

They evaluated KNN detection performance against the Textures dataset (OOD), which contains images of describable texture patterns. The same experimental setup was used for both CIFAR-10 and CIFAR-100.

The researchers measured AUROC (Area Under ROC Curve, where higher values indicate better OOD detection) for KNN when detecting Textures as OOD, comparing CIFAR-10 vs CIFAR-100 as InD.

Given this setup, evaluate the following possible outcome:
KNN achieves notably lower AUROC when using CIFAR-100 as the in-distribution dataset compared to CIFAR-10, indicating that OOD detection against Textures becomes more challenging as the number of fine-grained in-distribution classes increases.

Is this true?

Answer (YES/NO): YES